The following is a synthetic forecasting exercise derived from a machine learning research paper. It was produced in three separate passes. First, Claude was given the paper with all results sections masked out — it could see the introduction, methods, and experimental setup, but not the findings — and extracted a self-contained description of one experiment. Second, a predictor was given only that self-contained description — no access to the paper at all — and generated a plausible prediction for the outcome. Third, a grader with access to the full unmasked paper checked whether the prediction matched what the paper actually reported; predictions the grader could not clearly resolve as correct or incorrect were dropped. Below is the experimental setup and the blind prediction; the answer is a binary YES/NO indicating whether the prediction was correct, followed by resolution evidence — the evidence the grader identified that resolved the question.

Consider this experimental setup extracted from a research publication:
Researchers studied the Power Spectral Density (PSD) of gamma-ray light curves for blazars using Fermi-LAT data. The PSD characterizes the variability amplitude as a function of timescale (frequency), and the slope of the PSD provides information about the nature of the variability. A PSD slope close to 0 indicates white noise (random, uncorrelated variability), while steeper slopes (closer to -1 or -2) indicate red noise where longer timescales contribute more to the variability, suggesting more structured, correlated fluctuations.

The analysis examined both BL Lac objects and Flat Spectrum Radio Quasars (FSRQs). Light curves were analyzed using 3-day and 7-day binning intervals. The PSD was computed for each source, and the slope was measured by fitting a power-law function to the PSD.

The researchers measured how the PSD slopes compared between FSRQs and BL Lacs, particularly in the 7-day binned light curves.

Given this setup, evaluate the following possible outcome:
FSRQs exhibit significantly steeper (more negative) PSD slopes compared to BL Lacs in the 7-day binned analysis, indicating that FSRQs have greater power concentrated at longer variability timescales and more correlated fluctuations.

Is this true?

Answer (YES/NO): YES